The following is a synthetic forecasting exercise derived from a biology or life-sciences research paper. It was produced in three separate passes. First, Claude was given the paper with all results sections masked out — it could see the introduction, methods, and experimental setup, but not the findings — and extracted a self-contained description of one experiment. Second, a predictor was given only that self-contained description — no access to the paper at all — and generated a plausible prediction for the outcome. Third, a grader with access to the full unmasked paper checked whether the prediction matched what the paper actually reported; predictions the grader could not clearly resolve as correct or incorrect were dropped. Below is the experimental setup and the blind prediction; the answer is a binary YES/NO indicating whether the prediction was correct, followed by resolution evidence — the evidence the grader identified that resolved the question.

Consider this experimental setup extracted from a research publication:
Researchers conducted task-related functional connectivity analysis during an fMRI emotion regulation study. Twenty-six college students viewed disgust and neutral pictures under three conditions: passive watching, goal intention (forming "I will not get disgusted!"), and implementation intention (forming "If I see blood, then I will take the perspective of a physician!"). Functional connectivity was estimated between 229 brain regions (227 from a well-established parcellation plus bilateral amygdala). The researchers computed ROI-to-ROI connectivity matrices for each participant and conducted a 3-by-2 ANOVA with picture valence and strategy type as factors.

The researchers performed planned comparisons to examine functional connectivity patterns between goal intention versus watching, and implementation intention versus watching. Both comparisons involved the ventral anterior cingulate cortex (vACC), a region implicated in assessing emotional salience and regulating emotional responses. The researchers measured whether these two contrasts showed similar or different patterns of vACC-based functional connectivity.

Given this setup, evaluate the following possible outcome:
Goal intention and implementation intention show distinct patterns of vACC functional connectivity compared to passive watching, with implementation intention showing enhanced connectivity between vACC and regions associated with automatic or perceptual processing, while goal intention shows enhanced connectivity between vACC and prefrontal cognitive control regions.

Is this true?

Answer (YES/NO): NO